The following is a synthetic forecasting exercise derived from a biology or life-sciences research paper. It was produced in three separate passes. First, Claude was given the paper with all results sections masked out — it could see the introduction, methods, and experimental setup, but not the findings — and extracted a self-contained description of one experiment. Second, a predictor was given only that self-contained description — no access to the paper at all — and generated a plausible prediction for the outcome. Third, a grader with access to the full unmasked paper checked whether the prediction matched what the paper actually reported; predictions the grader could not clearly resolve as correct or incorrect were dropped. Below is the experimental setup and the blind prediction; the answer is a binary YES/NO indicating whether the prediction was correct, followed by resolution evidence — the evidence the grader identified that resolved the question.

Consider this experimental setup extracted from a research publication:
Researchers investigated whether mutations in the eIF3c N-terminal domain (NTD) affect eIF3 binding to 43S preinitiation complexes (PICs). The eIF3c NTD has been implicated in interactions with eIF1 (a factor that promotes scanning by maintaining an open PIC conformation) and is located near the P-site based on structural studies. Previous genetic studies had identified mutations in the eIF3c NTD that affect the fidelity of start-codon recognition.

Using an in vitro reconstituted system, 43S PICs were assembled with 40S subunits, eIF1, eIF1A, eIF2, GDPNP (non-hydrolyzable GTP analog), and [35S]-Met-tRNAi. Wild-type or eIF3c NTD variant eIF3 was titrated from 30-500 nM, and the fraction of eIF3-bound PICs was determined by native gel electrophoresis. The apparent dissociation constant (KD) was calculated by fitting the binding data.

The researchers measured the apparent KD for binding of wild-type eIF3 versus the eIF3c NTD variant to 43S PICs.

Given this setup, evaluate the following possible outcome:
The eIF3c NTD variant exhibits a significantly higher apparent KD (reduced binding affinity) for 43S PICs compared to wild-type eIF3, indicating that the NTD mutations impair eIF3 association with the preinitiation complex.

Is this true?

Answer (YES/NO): NO